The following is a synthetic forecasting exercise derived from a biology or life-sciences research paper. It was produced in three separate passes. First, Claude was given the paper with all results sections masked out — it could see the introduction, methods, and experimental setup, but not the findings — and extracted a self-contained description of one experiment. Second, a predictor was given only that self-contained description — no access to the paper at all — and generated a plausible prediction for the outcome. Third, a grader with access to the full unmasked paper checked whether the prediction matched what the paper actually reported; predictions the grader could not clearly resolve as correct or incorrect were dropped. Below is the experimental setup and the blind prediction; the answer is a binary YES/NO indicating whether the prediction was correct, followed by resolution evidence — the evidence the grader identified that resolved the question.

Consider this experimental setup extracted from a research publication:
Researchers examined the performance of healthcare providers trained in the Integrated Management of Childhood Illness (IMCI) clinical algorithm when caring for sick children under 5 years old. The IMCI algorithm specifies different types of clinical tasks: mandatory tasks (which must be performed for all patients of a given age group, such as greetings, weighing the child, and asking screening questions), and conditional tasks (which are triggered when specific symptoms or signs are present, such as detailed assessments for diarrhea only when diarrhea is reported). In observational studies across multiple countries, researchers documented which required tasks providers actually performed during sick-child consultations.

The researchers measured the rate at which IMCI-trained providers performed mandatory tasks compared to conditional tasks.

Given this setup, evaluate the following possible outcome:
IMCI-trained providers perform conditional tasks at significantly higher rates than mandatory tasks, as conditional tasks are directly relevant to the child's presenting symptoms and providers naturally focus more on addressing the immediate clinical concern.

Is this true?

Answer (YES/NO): NO